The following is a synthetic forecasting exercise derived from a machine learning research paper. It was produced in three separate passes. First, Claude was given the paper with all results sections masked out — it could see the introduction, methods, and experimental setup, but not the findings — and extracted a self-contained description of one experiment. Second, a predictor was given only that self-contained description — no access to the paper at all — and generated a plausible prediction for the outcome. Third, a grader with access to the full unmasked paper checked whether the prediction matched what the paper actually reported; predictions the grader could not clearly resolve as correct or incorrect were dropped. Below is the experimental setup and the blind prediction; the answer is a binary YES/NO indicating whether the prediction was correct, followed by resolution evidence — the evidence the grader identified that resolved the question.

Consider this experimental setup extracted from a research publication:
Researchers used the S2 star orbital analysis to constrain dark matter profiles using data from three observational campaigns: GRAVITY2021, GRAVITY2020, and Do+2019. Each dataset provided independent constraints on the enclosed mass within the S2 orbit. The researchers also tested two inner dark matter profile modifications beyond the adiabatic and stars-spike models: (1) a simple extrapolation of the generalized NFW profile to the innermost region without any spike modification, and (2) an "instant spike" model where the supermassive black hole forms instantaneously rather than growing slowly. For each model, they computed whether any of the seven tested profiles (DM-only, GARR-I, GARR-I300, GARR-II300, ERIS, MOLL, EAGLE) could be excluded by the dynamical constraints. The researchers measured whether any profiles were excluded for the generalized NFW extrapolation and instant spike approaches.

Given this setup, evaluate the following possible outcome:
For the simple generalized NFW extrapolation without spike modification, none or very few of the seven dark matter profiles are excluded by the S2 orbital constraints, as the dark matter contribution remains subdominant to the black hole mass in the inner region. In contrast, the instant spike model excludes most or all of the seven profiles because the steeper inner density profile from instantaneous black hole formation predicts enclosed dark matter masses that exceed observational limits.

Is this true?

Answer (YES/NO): NO